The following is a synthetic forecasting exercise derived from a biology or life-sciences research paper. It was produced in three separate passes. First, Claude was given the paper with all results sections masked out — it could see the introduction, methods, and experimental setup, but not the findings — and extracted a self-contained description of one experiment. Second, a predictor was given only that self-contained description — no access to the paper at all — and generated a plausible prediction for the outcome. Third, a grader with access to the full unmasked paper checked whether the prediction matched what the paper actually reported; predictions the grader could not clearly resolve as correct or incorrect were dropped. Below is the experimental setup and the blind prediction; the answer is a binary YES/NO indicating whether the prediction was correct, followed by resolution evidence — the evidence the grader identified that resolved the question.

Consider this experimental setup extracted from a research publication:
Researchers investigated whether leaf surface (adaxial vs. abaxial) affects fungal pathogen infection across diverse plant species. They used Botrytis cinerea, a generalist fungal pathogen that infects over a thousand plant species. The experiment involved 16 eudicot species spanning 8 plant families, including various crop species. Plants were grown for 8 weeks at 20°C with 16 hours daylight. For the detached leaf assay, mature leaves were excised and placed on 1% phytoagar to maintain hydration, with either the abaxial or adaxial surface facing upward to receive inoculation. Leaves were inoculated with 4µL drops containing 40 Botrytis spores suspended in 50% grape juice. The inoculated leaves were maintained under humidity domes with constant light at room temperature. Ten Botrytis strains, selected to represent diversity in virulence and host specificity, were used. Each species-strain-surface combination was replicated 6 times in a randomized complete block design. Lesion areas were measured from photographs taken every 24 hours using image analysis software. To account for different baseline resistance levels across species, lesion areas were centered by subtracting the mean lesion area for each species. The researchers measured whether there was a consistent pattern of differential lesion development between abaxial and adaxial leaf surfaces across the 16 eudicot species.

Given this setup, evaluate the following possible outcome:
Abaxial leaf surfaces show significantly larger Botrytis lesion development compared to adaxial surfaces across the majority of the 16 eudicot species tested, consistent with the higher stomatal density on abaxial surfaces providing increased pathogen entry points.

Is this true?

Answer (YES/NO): NO